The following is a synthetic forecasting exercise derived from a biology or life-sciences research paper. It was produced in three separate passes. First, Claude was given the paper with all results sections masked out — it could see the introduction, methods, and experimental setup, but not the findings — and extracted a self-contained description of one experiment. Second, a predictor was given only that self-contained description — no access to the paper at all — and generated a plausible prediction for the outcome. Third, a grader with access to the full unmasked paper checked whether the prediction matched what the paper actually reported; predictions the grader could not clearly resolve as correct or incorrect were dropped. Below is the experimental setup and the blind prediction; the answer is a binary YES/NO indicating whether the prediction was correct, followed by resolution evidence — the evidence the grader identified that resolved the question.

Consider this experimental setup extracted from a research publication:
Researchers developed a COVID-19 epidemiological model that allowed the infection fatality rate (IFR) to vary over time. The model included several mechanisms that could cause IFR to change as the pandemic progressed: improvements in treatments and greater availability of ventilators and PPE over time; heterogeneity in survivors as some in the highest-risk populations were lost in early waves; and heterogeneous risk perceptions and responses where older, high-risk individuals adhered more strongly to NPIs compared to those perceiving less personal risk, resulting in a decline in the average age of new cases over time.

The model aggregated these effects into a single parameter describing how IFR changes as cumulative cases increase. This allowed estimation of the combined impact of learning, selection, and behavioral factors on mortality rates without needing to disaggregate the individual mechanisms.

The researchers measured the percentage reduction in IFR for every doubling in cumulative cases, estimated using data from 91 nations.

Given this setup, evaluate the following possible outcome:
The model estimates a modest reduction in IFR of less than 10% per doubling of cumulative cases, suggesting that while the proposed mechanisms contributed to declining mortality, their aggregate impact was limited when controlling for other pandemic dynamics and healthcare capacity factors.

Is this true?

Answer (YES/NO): NO